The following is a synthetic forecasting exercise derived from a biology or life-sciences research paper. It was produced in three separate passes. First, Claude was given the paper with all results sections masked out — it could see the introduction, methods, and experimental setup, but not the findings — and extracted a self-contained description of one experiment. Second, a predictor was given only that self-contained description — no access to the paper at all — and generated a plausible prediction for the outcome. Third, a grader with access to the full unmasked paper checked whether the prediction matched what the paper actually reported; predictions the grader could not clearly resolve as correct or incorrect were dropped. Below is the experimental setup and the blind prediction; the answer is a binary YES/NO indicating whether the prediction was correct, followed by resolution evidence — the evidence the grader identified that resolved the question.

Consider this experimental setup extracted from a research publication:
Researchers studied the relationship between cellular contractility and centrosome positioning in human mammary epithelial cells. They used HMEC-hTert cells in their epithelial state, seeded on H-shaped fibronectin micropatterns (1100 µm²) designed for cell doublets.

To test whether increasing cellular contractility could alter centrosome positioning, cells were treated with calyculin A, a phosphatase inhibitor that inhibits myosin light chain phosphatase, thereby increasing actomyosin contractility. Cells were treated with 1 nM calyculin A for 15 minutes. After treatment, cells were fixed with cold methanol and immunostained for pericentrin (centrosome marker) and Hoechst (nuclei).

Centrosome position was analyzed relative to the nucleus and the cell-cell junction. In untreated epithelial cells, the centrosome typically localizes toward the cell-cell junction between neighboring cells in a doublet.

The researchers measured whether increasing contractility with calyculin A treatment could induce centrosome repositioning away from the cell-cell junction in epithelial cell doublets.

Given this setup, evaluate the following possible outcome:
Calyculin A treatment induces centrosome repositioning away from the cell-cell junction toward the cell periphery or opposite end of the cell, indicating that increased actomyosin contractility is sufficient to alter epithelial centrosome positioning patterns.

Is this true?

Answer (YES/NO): NO